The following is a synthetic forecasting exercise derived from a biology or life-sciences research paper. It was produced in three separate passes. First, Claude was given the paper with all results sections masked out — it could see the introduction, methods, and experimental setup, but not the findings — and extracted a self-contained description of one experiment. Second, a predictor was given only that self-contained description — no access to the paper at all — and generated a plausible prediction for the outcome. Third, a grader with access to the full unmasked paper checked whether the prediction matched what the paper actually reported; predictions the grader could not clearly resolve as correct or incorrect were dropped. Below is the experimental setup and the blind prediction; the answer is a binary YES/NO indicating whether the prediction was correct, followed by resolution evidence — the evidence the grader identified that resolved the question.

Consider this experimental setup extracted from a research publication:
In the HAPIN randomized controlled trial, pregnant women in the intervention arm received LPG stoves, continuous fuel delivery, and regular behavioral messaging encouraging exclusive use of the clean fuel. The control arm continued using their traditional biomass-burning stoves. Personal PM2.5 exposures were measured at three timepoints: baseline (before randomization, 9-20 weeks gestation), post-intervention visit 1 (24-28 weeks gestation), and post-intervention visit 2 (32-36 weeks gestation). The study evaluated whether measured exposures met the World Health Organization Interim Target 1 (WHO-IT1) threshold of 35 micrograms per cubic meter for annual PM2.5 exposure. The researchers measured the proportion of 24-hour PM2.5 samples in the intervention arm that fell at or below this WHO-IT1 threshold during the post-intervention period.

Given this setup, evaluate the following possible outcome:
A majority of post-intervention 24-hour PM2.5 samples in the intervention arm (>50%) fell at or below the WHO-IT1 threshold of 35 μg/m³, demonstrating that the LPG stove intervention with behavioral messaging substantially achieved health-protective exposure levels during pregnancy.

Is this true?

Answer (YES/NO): YES